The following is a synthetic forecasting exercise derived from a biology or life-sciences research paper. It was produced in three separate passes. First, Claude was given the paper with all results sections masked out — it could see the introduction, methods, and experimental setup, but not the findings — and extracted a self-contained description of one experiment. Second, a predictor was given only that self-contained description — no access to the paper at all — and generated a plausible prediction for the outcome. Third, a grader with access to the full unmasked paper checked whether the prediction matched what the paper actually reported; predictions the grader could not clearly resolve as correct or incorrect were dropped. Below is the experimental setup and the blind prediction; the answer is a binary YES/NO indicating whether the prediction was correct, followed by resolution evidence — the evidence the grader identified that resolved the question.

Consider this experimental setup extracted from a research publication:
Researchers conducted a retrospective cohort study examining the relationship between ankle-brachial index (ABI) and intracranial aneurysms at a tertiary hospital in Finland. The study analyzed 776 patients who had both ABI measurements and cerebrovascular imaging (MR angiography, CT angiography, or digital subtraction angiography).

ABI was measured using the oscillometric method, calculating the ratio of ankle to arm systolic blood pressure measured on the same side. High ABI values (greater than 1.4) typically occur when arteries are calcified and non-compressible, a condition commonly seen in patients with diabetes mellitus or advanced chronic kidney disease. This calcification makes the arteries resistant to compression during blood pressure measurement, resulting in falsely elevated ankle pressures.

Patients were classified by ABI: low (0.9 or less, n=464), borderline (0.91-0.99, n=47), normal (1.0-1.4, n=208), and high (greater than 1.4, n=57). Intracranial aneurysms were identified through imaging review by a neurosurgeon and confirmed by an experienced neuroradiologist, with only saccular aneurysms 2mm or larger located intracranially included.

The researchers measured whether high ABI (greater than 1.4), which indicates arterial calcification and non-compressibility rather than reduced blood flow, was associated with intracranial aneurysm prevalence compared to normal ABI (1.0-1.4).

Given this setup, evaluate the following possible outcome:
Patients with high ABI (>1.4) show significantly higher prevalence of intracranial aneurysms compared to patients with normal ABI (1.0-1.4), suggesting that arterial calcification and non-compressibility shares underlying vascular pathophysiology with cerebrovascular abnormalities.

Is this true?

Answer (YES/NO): NO